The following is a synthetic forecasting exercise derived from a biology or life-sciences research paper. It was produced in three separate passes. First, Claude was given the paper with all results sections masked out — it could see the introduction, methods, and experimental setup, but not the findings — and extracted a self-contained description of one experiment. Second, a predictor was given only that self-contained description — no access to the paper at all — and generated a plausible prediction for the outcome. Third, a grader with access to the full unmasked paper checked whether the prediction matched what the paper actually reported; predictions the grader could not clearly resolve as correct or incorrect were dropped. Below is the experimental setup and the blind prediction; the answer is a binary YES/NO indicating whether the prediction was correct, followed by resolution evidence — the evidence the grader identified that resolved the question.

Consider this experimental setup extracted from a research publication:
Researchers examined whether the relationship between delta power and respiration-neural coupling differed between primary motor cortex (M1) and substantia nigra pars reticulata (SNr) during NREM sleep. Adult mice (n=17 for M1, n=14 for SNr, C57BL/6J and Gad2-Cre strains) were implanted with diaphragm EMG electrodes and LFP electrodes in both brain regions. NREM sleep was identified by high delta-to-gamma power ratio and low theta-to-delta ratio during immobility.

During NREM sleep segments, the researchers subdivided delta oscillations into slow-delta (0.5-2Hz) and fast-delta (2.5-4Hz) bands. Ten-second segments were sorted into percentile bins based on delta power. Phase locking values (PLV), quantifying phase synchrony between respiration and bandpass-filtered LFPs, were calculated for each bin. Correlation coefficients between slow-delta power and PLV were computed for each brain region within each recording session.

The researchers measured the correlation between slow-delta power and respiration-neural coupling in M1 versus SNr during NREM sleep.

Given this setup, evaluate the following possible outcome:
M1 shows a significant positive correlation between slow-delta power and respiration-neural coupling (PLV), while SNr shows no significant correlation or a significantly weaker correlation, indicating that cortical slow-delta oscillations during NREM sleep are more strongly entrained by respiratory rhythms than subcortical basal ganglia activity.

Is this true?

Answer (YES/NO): NO